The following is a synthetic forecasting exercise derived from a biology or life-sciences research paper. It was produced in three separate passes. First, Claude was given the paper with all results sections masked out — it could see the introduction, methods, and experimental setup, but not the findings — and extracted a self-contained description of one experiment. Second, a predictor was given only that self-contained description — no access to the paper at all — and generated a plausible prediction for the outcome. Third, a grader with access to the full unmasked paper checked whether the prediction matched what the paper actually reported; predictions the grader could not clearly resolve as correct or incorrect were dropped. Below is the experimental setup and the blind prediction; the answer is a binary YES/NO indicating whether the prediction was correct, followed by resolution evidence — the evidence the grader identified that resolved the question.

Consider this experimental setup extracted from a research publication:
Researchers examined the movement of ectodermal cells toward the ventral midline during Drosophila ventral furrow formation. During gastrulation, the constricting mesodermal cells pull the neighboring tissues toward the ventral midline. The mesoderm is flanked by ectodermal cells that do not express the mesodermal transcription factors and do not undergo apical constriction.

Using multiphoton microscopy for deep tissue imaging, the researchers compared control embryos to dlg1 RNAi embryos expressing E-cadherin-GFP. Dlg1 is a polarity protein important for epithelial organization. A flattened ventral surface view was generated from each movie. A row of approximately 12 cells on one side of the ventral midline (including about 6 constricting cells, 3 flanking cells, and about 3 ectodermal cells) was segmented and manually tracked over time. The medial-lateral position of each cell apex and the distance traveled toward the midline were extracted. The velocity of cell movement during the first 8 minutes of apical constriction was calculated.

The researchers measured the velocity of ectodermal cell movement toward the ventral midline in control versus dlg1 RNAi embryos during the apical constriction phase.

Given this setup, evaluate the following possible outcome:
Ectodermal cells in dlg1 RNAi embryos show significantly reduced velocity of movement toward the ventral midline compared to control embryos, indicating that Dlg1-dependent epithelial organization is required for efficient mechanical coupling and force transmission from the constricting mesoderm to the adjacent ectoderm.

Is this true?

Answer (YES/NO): YES